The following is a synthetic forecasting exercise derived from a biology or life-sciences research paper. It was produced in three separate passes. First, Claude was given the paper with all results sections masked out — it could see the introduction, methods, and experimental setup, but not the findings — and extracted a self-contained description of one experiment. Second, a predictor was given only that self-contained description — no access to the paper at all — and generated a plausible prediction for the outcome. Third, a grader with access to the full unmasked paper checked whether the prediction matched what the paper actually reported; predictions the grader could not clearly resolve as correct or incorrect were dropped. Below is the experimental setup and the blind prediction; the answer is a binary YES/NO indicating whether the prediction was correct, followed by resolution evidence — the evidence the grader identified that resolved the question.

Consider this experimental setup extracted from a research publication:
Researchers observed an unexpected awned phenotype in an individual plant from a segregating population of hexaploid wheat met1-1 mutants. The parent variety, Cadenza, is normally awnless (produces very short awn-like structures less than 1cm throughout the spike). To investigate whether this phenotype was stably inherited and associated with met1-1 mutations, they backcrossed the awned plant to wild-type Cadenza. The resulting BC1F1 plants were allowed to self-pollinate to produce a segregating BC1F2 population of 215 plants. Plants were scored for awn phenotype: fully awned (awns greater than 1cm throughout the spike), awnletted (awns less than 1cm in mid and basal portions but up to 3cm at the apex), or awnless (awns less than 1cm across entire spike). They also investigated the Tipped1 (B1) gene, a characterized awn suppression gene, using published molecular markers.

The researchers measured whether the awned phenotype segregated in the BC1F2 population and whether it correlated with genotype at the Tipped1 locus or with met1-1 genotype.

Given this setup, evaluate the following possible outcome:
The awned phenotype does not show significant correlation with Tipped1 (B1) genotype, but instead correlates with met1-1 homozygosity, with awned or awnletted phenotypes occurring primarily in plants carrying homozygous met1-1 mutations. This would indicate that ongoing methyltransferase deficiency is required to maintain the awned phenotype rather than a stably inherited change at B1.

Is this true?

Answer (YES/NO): NO